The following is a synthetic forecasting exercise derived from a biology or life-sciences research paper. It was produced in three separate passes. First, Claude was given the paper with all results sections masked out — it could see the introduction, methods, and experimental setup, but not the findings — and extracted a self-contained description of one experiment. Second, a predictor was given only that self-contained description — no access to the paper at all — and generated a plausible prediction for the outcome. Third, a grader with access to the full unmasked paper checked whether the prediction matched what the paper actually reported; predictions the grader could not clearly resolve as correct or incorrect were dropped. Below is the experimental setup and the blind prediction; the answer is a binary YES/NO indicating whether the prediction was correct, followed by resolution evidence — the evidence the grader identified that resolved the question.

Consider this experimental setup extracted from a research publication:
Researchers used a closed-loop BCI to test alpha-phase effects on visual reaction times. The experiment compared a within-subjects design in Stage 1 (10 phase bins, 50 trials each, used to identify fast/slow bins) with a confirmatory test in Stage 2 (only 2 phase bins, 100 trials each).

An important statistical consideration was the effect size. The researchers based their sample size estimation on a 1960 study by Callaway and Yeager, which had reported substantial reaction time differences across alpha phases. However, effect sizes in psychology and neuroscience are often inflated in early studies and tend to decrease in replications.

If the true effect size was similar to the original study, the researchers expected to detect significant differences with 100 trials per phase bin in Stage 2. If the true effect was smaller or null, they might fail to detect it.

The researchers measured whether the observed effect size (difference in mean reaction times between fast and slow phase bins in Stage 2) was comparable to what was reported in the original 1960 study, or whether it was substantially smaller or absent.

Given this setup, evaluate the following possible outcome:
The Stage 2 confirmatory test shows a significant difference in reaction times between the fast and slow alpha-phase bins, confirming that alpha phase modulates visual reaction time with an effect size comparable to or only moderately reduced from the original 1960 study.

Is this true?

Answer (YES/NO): NO